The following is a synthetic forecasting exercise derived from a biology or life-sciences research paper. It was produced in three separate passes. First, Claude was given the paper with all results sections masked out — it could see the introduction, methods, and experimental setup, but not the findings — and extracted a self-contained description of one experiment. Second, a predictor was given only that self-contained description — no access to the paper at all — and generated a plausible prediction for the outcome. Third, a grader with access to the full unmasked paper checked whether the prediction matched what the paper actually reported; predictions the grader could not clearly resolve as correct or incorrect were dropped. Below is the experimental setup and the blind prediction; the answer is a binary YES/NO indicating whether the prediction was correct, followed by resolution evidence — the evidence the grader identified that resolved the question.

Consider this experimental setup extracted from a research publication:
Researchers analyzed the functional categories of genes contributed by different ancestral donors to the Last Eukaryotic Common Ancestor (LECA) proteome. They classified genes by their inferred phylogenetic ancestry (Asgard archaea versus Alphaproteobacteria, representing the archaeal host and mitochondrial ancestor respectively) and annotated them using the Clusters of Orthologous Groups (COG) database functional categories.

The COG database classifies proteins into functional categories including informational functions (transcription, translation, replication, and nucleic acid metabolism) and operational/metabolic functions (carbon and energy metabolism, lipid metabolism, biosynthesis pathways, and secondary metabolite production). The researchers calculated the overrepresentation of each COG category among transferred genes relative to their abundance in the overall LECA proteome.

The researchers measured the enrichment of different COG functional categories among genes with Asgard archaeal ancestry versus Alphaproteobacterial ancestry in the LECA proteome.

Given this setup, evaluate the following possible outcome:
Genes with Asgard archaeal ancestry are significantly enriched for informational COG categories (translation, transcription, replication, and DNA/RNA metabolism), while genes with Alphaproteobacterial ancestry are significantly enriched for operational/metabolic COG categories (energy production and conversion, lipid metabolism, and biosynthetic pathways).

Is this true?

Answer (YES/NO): YES